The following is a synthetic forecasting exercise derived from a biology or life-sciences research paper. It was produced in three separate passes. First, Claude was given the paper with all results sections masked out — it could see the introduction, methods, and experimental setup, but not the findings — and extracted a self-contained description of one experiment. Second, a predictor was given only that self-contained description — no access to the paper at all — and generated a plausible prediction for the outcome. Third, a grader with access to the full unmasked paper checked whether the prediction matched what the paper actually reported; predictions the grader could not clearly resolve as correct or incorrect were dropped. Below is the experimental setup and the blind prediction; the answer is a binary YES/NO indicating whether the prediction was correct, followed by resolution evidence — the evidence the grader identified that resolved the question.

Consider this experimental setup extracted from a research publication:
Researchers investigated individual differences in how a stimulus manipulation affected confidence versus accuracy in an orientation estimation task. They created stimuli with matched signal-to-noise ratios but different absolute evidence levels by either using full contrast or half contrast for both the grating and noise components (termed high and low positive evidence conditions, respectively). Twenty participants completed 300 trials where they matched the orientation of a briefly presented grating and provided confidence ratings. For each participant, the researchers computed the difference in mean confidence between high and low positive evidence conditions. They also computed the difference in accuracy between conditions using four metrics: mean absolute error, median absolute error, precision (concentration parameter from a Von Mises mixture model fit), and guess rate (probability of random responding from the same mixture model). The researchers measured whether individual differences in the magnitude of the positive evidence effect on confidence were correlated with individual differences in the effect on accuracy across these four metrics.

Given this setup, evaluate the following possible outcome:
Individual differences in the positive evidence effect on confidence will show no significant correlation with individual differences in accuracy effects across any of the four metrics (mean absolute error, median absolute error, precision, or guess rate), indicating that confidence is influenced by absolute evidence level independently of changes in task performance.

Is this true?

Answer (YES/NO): YES